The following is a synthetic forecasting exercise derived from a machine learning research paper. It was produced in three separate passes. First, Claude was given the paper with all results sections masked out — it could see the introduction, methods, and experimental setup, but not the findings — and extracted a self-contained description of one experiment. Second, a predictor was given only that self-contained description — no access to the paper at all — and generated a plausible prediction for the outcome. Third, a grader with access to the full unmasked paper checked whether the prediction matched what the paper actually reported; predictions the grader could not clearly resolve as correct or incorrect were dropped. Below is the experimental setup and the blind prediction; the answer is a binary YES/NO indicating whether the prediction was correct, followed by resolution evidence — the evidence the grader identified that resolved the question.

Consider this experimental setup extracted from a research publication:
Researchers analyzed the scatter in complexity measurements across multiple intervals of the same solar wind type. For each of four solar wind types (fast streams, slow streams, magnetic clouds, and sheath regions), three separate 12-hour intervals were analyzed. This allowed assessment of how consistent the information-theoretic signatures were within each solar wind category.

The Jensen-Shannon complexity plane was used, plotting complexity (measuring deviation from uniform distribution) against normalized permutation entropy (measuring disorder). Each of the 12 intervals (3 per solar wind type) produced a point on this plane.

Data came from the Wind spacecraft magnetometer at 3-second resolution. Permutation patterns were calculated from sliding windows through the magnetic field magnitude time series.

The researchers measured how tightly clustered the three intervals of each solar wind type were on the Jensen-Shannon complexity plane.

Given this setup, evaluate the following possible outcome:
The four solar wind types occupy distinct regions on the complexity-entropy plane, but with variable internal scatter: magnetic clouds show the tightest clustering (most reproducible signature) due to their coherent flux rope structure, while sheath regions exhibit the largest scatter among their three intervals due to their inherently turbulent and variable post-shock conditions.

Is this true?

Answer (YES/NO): NO